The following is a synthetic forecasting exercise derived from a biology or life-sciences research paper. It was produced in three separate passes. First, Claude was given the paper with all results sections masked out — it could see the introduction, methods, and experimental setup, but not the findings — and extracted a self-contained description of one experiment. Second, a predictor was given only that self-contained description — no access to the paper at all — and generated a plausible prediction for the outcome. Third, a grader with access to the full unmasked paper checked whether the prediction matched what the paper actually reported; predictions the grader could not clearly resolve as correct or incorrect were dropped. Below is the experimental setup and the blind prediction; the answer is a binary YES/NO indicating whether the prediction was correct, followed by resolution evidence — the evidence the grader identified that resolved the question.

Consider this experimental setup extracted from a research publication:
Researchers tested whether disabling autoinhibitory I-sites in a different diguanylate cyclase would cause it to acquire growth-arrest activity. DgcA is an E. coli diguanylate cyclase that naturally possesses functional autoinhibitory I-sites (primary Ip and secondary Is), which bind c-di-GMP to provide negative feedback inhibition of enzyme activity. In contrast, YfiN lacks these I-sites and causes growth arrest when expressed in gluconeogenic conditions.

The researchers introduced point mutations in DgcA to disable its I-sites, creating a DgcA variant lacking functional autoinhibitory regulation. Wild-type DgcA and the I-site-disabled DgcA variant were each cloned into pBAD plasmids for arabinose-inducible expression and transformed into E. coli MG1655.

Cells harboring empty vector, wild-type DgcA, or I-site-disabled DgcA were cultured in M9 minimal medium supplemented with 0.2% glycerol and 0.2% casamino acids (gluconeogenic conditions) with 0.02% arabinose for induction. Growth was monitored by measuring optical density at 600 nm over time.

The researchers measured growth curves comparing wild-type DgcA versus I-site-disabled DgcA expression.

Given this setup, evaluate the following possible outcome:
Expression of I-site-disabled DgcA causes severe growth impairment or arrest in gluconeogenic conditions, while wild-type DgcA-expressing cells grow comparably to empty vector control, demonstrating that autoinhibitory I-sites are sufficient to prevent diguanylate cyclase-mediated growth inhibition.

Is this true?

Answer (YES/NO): YES